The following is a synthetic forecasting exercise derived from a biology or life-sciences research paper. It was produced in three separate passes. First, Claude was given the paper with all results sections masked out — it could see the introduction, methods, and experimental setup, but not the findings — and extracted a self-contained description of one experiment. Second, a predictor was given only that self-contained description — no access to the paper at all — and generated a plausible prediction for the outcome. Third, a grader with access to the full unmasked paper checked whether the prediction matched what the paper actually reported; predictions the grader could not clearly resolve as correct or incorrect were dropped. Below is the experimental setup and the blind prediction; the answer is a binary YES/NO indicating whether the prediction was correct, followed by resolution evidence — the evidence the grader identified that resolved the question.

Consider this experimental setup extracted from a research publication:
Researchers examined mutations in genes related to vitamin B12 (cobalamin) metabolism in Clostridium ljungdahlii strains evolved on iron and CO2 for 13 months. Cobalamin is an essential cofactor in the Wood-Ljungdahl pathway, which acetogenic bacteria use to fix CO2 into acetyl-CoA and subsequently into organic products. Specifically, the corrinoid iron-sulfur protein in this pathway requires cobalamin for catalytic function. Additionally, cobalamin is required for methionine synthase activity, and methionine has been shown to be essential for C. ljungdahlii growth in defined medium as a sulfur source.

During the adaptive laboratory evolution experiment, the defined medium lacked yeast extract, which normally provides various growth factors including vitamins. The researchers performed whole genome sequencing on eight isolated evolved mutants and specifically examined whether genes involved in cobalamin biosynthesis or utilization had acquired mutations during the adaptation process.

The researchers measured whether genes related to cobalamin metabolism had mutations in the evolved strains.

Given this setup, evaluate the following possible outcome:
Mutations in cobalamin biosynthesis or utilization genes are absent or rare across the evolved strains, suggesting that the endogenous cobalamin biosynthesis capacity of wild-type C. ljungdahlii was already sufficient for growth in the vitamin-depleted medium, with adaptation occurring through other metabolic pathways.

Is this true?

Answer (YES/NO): NO